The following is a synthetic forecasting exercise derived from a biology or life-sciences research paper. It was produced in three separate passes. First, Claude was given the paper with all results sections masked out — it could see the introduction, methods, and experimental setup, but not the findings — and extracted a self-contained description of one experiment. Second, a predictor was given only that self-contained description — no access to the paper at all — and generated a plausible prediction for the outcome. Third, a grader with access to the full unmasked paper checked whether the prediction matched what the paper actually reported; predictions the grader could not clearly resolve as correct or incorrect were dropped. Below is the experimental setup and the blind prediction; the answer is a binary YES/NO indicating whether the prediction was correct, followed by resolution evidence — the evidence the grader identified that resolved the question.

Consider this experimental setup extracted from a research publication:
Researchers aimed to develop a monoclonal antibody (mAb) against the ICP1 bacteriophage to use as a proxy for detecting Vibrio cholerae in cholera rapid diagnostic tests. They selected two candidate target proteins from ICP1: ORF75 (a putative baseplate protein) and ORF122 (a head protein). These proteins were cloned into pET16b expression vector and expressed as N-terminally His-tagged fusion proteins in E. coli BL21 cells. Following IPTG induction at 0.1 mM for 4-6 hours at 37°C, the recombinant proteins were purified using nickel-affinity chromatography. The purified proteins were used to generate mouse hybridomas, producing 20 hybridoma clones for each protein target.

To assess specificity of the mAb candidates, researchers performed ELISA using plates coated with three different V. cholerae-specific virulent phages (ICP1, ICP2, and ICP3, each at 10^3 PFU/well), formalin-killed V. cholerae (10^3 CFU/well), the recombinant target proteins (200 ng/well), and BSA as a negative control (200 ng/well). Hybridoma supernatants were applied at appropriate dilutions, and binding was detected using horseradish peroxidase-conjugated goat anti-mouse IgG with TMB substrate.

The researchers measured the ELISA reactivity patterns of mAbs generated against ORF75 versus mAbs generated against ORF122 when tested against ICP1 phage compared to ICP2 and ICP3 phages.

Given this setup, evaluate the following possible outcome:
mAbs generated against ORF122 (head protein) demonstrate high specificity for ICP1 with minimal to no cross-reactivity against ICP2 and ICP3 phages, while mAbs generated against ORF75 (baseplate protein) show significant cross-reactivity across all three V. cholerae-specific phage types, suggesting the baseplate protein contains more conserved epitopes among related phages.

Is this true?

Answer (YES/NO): NO